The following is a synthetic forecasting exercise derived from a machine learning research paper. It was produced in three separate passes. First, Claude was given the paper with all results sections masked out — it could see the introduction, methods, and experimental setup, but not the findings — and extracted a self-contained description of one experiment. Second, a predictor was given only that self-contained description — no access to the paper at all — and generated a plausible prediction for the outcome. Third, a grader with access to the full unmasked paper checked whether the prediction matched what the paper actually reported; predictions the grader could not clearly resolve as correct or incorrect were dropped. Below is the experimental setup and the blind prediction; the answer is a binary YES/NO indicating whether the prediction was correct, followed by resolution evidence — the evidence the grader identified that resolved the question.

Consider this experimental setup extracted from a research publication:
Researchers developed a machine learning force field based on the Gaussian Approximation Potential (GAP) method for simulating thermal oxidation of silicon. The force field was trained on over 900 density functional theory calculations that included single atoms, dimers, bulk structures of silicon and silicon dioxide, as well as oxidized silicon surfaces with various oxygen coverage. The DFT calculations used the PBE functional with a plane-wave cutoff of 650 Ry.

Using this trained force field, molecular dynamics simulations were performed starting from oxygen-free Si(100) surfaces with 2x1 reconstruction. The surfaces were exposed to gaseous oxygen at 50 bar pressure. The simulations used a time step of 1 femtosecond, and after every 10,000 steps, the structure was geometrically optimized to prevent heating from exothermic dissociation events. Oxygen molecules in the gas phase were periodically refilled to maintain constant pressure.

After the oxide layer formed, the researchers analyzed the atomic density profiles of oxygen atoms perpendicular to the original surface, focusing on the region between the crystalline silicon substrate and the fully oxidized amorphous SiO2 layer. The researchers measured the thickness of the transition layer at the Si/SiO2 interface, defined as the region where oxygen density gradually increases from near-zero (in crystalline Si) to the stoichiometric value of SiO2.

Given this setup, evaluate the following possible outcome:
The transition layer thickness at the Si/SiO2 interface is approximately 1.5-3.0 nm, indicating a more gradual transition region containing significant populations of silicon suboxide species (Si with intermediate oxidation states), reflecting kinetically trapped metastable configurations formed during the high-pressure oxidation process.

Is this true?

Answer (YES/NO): NO